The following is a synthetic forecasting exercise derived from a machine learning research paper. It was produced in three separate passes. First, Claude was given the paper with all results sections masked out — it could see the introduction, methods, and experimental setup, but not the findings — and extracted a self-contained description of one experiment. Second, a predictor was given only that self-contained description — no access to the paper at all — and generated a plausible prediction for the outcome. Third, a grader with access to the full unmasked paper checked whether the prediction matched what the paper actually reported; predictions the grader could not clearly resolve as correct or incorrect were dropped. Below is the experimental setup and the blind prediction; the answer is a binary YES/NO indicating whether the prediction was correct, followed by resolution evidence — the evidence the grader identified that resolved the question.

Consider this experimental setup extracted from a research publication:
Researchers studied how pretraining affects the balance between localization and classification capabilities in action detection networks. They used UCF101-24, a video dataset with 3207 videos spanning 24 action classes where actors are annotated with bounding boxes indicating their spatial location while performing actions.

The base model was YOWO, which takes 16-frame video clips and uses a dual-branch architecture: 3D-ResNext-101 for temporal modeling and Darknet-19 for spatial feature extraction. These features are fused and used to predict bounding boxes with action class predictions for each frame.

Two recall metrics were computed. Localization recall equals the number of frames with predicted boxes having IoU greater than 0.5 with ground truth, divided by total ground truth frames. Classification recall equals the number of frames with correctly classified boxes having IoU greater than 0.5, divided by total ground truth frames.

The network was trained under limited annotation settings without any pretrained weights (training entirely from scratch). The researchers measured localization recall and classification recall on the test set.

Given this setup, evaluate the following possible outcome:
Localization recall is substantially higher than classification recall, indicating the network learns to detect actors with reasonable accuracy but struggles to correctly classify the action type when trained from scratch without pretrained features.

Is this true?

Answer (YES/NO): YES